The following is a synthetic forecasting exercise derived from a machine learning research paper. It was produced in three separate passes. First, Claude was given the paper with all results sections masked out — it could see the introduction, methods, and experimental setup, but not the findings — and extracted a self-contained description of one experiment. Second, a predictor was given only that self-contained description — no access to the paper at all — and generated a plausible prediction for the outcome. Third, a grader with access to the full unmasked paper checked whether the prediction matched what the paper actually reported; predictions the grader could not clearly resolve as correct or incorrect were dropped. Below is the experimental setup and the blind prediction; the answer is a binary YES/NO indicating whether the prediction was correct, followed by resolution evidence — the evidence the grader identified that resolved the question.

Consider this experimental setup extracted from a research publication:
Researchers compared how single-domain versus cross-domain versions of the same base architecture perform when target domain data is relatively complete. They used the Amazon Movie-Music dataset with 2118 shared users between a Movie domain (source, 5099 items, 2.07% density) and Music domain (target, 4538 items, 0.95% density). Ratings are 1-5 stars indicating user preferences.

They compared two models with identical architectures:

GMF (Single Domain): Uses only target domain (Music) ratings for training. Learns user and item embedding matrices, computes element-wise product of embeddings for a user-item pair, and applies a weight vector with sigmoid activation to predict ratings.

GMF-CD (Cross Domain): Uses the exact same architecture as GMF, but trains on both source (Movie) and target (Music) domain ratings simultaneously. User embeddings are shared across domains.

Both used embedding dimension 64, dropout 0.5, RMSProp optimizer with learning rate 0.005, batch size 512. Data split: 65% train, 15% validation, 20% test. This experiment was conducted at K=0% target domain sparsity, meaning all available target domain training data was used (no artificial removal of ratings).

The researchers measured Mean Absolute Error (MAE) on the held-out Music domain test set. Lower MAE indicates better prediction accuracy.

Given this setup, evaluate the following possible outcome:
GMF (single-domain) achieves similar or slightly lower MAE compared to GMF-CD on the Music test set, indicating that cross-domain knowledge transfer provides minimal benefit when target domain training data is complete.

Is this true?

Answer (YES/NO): YES